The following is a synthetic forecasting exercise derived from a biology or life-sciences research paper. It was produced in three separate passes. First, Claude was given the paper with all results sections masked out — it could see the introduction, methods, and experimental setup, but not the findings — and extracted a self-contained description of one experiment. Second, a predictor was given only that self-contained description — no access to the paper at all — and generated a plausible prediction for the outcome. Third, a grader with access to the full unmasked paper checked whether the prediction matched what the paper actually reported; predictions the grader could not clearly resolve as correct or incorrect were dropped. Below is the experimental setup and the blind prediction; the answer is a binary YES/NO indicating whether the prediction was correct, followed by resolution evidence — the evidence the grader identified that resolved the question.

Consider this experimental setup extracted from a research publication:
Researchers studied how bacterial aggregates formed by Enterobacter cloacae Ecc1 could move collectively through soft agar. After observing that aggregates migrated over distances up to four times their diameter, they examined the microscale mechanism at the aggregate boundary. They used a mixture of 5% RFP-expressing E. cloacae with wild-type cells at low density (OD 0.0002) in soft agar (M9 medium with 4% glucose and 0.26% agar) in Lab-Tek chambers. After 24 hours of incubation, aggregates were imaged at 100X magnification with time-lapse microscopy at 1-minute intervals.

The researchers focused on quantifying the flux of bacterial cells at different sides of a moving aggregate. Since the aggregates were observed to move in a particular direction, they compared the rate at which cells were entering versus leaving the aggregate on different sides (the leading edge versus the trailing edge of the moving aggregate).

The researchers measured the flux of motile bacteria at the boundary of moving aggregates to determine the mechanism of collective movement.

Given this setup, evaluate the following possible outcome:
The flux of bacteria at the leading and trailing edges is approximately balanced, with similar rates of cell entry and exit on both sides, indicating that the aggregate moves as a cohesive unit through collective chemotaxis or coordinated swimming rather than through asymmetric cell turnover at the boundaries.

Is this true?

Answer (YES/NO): NO